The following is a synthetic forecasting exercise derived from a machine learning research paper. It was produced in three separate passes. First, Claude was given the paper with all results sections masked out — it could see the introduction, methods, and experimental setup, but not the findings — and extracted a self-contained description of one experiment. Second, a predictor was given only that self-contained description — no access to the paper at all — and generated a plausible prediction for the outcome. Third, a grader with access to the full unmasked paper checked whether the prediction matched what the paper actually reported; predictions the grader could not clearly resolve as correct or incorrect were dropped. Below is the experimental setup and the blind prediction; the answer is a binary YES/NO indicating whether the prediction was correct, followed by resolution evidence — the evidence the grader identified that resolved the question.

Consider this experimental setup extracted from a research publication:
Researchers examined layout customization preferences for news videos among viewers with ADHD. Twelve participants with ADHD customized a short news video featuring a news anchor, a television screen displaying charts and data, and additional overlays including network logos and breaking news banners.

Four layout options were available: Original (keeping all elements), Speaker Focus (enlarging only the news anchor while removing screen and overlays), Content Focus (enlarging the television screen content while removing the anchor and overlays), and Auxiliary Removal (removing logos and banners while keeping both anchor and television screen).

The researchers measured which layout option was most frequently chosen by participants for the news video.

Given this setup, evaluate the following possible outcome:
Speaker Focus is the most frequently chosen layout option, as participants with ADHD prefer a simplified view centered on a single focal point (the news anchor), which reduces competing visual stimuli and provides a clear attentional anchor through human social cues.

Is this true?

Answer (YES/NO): NO